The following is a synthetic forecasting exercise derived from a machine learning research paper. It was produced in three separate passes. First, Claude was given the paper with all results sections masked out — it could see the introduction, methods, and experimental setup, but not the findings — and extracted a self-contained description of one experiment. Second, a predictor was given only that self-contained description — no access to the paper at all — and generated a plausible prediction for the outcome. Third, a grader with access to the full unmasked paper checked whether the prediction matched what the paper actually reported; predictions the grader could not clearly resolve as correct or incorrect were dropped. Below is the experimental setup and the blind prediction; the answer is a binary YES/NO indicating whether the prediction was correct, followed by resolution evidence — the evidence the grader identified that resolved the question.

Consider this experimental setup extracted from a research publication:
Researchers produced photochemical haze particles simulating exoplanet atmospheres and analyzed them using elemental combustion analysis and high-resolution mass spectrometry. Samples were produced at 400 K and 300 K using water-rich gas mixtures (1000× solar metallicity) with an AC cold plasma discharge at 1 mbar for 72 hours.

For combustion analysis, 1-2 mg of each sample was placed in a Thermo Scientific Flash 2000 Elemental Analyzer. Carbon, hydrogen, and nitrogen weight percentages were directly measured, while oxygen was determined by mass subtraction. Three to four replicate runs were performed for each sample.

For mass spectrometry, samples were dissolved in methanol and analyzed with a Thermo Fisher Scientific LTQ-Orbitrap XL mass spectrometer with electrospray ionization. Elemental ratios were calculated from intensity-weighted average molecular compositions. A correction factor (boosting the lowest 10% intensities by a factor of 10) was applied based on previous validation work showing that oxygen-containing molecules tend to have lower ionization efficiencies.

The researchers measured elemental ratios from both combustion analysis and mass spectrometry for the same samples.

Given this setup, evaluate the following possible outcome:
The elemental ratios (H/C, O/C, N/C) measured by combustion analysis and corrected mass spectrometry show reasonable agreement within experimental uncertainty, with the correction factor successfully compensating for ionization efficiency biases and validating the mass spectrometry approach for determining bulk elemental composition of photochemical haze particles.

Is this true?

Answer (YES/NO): YES